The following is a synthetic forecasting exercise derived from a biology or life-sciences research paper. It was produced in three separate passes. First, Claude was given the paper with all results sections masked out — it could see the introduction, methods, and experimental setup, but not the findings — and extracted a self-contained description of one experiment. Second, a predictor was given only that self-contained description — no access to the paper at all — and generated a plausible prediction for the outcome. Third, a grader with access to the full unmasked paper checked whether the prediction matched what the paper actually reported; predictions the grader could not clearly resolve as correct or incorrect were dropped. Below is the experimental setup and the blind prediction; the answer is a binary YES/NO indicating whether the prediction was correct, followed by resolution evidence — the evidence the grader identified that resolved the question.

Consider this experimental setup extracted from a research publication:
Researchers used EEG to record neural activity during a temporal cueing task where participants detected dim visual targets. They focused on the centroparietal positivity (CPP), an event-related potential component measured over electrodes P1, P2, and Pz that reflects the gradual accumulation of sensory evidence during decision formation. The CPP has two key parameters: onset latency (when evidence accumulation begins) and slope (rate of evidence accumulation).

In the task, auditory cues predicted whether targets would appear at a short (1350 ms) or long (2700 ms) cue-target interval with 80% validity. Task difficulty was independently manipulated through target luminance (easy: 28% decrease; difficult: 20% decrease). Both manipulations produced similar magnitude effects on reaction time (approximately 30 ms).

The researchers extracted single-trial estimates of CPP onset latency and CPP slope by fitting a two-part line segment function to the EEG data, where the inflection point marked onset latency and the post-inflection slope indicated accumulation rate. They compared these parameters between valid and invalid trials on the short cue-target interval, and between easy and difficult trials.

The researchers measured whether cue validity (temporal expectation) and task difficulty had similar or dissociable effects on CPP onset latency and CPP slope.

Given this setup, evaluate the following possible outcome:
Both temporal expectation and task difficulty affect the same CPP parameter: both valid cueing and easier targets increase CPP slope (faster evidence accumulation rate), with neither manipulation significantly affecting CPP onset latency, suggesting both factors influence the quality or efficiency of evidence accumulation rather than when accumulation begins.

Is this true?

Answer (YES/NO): NO